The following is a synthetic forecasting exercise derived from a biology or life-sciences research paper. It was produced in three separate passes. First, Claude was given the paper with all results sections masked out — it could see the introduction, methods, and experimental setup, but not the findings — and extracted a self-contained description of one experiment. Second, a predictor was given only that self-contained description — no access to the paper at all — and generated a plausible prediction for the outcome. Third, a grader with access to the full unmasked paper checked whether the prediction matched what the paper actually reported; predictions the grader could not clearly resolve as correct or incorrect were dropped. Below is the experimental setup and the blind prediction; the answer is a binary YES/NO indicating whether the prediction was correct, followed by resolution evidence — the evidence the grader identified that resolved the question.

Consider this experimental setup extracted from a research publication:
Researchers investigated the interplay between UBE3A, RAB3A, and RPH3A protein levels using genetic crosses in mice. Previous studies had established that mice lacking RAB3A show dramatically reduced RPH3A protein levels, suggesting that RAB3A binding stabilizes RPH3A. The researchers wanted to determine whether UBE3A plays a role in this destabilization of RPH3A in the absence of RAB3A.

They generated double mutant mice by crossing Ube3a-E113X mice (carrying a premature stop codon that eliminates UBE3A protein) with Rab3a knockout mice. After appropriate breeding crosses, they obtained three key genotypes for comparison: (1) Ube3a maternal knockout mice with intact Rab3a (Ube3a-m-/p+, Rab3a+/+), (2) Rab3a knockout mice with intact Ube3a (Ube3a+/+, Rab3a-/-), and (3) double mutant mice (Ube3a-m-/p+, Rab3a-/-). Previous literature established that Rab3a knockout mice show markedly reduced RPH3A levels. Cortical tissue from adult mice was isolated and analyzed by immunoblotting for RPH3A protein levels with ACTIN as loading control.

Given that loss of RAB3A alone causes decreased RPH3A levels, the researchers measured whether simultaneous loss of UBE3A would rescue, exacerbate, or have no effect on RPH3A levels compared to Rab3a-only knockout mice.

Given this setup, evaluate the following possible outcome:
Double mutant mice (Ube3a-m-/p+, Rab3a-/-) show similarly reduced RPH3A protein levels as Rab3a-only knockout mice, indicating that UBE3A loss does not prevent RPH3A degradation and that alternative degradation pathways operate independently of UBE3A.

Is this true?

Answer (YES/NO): YES